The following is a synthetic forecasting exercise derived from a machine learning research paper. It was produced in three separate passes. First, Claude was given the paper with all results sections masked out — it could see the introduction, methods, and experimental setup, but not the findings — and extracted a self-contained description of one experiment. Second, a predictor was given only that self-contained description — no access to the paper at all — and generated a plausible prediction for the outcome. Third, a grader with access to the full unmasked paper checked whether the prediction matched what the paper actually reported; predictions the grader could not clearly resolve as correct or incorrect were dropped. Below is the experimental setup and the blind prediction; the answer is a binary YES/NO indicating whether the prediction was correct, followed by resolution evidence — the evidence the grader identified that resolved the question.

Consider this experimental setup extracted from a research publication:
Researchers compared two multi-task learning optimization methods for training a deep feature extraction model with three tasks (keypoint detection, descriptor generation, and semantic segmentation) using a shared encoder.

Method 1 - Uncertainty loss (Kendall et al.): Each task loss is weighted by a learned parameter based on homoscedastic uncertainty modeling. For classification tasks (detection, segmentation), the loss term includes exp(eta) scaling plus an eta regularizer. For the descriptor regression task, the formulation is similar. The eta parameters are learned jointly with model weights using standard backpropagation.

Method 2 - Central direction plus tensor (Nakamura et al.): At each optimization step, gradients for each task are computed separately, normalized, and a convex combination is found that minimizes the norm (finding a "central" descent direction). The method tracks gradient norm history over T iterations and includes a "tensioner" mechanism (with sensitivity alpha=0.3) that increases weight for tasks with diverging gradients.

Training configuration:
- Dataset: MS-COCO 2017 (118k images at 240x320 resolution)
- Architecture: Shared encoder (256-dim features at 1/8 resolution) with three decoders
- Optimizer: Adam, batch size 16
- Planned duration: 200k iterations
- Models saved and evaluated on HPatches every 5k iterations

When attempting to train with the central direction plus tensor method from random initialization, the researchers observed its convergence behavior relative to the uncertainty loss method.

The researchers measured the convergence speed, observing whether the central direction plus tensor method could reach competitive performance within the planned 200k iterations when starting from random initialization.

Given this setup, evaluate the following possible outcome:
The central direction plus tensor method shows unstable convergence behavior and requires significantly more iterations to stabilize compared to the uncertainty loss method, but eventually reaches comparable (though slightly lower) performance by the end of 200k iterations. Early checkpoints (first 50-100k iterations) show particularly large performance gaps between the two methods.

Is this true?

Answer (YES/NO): NO